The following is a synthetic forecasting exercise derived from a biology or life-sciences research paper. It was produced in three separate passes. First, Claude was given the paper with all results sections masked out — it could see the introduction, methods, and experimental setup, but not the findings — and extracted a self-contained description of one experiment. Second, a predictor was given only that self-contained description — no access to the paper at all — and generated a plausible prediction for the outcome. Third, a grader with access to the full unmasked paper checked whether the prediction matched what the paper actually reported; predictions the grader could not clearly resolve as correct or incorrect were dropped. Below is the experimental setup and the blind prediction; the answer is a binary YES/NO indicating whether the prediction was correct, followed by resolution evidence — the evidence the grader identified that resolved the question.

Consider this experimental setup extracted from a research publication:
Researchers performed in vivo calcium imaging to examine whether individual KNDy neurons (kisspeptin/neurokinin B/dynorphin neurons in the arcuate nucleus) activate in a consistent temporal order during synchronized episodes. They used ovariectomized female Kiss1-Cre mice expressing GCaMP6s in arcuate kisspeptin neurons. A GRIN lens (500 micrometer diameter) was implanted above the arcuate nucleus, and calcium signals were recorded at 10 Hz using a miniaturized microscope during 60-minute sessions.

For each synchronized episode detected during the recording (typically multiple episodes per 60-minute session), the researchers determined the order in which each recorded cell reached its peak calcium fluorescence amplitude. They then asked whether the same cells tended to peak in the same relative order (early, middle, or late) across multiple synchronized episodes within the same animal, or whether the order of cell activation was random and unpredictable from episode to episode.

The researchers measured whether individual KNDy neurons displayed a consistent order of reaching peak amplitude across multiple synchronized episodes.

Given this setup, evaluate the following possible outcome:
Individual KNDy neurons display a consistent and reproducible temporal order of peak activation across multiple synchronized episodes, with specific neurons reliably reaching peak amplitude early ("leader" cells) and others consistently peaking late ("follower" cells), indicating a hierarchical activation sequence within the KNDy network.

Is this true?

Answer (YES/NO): YES